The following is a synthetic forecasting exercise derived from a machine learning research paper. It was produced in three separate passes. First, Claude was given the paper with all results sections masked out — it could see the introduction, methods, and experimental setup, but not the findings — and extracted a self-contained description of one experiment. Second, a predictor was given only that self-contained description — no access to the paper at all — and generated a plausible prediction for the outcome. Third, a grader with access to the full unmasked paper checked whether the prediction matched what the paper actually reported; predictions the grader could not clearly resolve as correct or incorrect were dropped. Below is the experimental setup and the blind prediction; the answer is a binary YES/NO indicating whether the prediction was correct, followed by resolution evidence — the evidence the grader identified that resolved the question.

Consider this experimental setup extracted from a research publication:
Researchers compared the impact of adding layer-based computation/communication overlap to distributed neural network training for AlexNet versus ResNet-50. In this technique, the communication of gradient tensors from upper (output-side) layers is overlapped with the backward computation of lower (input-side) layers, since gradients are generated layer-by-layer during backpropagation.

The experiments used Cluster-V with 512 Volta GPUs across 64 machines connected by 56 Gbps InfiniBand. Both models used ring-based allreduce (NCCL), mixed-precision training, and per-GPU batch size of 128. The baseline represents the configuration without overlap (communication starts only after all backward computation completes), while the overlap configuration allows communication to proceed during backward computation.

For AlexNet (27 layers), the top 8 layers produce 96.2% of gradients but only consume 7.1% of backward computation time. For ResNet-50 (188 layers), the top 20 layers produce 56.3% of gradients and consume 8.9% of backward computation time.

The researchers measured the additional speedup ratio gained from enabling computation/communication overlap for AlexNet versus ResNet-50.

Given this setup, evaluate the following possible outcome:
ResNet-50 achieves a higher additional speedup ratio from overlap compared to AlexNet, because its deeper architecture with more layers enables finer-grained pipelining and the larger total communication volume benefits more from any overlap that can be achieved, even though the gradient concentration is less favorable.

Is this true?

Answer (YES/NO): NO